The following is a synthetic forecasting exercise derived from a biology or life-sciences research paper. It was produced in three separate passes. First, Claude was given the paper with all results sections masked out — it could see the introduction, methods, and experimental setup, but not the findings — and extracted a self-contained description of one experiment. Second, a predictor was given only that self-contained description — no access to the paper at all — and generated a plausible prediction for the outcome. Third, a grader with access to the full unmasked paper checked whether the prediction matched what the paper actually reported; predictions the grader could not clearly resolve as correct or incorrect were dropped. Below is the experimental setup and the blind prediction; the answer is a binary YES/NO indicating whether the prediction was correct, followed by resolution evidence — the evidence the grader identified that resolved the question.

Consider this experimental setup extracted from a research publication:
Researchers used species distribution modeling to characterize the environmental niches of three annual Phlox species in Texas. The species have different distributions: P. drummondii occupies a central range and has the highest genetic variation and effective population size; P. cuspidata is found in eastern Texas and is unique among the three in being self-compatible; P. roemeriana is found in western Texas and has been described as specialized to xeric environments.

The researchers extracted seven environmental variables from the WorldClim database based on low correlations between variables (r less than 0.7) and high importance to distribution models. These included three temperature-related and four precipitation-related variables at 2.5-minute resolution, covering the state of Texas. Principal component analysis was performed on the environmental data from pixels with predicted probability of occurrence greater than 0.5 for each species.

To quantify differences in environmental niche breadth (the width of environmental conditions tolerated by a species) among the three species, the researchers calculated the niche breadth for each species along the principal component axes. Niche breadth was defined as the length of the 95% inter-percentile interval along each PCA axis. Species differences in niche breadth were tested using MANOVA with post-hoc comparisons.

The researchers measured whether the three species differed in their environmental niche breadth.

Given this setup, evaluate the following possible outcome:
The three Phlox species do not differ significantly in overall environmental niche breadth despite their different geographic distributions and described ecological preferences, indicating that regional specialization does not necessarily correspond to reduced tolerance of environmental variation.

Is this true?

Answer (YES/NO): NO